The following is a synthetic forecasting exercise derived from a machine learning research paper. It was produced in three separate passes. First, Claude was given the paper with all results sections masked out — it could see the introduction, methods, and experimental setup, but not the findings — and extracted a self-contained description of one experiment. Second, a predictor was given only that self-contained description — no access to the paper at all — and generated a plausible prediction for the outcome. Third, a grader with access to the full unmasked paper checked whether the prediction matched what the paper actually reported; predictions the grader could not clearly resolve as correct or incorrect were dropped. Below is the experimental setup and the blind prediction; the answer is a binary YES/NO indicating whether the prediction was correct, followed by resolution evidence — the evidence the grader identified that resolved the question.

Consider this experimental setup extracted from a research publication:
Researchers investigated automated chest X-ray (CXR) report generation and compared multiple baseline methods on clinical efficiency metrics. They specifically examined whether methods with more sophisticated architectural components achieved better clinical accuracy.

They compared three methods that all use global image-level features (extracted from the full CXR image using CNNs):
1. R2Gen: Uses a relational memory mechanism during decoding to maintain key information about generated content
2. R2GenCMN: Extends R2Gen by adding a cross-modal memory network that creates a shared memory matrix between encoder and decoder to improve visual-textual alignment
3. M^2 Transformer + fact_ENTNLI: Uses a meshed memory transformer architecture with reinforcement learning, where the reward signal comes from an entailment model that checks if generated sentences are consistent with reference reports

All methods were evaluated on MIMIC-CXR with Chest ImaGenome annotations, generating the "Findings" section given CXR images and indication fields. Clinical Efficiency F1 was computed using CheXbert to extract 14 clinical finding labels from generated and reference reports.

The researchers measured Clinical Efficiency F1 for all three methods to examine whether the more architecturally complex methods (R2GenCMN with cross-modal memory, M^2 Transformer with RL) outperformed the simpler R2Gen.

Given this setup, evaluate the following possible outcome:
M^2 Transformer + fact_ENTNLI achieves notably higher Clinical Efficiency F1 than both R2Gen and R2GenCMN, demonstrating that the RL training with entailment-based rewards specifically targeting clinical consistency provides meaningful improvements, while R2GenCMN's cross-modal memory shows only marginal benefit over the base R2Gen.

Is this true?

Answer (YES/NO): NO